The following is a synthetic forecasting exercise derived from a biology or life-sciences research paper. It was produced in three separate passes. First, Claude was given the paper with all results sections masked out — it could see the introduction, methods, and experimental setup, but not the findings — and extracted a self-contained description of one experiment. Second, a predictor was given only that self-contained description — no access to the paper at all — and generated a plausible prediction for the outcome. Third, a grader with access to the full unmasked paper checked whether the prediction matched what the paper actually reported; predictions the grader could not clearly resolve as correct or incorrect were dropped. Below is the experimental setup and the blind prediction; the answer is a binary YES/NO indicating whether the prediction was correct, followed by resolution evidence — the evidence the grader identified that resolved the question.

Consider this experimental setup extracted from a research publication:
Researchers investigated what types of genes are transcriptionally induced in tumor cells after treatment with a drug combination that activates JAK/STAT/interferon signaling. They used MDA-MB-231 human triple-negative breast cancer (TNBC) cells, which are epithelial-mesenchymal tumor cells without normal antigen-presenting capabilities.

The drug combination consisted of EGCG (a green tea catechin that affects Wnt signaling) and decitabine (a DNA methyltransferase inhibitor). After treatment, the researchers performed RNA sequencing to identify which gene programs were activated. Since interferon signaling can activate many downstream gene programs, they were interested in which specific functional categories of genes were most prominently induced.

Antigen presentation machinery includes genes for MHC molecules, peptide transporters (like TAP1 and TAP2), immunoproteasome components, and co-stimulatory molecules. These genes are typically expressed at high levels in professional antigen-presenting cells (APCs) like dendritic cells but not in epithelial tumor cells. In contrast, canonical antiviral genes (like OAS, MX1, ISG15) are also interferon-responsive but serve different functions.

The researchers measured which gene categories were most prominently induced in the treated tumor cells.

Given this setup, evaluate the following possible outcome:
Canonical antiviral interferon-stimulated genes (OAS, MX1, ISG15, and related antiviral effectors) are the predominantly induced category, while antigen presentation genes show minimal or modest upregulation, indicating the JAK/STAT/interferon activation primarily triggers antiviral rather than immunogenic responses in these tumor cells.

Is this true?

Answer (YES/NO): NO